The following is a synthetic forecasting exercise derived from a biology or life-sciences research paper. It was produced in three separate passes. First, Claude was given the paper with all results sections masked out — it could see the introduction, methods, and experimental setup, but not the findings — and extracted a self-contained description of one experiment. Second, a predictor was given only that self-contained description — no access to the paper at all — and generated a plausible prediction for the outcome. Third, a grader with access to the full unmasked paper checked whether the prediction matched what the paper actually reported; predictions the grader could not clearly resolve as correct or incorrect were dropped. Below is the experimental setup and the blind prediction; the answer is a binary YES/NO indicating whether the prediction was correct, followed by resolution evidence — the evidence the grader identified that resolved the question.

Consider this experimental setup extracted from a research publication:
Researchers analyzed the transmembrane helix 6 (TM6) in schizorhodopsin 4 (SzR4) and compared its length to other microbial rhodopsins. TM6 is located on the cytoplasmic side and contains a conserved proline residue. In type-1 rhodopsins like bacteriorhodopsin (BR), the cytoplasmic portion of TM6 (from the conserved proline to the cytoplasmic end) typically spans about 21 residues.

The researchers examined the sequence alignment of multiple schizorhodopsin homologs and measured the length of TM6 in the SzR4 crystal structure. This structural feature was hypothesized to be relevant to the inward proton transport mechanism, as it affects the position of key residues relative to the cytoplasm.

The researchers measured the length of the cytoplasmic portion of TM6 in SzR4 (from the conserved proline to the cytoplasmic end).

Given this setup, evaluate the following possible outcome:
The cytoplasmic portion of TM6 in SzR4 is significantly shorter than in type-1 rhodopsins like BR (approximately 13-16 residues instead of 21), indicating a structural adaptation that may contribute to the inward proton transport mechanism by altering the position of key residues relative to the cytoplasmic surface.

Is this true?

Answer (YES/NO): YES